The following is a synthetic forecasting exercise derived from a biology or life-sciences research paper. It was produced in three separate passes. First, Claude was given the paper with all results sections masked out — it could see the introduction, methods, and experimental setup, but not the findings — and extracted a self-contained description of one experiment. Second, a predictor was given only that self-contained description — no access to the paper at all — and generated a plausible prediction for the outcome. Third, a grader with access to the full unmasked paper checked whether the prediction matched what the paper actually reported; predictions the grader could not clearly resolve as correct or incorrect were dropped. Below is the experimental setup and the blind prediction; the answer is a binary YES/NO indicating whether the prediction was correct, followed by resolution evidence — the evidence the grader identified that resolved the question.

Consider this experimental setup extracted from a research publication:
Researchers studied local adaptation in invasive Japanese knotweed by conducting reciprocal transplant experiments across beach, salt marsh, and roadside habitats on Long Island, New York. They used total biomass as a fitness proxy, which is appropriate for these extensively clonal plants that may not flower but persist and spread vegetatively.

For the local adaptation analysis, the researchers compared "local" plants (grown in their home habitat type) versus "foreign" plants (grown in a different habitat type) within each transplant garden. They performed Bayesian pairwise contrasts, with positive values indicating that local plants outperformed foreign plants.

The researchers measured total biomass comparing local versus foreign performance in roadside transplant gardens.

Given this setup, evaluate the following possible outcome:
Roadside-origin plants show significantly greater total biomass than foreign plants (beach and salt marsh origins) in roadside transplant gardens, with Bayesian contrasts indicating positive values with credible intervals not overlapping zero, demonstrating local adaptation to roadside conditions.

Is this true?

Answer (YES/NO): NO